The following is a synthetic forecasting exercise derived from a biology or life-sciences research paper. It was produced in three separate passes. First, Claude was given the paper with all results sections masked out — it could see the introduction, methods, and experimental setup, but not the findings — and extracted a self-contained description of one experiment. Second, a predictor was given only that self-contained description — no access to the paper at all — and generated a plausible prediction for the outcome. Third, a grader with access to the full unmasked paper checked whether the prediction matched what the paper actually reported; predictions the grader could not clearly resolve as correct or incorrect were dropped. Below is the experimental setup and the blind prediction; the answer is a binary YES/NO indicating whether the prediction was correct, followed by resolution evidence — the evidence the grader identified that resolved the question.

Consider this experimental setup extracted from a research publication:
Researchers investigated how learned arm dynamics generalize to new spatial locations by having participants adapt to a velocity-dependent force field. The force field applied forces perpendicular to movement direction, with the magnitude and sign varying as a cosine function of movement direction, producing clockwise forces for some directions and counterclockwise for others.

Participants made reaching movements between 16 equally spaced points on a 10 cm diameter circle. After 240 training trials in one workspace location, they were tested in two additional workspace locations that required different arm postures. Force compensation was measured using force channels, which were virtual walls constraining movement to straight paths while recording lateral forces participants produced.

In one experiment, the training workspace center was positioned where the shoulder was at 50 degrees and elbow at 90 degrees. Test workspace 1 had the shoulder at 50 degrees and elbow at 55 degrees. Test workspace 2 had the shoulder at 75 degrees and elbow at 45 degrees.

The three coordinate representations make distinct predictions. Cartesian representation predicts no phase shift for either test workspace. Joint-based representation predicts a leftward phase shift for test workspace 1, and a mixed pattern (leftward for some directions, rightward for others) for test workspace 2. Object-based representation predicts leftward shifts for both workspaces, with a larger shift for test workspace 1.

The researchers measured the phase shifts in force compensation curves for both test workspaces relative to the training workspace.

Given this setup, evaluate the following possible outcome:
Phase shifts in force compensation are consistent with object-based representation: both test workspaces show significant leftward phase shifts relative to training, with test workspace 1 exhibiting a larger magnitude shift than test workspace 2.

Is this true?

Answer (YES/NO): YES